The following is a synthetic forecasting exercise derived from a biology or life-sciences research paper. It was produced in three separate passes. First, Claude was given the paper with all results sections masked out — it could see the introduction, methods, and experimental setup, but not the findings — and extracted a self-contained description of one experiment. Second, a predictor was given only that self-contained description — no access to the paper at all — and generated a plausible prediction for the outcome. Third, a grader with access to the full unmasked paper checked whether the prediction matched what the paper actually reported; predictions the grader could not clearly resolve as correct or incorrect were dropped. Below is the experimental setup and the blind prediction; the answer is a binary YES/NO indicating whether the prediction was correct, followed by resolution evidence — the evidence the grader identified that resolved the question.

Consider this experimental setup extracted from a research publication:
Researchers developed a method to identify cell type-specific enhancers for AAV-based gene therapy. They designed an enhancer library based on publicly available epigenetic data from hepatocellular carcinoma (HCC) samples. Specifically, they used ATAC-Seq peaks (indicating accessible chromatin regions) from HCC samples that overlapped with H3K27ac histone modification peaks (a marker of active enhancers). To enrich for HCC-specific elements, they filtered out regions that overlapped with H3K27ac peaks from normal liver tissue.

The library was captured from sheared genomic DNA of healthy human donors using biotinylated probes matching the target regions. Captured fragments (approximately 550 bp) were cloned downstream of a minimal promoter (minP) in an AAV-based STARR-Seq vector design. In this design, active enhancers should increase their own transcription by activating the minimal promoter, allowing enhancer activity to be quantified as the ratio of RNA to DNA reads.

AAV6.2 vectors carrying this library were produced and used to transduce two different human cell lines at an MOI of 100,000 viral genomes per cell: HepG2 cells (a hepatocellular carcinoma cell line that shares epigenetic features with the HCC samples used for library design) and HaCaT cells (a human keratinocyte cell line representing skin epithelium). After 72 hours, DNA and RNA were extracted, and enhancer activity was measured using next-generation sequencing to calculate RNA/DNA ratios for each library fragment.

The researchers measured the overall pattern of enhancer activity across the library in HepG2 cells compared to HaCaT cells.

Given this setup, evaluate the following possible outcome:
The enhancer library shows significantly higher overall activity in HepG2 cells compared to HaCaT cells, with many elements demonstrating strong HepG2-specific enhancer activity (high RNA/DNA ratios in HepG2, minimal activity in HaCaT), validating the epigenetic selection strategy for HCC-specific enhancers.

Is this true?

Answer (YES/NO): YES